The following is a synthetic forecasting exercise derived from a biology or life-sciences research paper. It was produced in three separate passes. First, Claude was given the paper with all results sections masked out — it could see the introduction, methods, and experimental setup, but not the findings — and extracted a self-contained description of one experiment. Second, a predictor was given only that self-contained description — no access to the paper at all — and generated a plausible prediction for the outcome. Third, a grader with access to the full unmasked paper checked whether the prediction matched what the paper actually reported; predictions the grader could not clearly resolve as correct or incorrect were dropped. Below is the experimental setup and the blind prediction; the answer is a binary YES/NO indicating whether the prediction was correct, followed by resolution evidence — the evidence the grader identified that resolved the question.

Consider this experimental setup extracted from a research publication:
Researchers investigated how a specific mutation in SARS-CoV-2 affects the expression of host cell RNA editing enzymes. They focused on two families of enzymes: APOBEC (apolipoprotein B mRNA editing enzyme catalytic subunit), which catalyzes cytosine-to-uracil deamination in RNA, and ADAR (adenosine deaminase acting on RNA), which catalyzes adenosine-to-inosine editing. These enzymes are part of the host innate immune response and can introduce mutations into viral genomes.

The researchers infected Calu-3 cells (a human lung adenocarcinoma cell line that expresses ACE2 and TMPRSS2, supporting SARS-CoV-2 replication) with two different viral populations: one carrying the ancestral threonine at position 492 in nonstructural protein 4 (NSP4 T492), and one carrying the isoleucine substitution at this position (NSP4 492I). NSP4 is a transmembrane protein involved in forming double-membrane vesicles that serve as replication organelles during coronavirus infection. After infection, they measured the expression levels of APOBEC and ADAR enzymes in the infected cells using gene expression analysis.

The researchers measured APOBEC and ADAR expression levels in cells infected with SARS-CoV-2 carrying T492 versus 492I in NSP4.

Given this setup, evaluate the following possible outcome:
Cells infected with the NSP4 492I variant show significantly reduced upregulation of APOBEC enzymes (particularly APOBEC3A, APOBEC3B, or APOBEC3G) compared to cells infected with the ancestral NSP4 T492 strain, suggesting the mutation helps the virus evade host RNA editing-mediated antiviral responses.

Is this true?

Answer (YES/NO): NO